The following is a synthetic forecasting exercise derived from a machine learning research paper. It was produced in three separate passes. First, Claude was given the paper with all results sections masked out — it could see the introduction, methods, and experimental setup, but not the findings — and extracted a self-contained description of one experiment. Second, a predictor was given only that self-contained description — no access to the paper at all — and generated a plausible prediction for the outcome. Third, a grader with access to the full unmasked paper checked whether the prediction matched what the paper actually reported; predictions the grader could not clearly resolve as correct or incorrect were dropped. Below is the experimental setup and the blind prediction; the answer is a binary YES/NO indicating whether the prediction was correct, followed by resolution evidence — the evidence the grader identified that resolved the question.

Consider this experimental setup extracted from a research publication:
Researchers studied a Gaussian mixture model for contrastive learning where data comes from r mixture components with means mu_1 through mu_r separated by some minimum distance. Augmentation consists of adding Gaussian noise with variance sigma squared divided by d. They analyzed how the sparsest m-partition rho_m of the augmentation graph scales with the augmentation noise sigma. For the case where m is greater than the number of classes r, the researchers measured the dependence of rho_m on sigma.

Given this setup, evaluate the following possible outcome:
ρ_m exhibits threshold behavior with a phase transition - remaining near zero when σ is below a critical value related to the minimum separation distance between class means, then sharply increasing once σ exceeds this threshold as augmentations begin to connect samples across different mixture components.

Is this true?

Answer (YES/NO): NO